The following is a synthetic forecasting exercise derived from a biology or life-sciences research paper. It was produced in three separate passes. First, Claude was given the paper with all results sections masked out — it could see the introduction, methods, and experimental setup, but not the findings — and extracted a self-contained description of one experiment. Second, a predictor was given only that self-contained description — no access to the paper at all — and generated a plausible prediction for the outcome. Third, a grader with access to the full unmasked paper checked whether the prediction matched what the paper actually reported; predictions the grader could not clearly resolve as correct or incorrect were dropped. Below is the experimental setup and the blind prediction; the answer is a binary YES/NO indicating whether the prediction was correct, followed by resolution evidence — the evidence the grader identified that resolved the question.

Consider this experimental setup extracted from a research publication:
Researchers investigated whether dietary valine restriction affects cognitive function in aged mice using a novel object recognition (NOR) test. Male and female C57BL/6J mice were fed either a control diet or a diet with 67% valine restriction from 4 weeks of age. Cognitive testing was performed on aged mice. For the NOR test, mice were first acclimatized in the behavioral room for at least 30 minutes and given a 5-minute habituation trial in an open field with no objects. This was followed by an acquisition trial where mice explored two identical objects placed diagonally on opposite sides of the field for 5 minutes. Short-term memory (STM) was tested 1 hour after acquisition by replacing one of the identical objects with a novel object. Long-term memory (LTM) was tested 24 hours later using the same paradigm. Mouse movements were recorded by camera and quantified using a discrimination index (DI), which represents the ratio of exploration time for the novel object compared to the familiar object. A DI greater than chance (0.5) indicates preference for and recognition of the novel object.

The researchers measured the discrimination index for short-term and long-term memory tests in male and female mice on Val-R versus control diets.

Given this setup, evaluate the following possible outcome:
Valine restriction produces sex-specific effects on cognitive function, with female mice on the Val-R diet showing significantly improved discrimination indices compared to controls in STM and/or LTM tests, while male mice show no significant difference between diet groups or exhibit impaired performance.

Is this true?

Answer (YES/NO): NO